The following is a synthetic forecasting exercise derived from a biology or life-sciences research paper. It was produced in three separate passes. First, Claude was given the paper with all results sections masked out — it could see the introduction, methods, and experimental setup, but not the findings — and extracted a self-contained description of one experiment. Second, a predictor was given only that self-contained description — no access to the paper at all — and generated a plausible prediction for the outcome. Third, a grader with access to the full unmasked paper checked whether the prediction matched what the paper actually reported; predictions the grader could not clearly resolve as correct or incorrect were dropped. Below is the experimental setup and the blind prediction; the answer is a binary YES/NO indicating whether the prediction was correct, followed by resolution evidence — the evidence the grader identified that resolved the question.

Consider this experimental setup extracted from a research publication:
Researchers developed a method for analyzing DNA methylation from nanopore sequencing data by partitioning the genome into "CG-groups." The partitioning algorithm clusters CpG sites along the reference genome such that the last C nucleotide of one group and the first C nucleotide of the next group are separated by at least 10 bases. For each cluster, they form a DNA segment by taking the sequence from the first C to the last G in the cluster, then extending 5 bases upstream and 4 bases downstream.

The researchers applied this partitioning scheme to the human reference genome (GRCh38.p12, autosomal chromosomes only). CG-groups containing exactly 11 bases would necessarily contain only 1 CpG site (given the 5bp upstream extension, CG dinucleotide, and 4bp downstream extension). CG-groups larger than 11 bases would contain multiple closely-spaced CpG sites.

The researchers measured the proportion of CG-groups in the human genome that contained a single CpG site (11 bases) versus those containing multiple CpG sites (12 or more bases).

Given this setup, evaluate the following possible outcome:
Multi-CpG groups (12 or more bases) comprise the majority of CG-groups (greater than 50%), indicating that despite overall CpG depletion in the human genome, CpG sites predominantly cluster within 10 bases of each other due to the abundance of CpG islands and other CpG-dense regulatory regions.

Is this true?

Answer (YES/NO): NO